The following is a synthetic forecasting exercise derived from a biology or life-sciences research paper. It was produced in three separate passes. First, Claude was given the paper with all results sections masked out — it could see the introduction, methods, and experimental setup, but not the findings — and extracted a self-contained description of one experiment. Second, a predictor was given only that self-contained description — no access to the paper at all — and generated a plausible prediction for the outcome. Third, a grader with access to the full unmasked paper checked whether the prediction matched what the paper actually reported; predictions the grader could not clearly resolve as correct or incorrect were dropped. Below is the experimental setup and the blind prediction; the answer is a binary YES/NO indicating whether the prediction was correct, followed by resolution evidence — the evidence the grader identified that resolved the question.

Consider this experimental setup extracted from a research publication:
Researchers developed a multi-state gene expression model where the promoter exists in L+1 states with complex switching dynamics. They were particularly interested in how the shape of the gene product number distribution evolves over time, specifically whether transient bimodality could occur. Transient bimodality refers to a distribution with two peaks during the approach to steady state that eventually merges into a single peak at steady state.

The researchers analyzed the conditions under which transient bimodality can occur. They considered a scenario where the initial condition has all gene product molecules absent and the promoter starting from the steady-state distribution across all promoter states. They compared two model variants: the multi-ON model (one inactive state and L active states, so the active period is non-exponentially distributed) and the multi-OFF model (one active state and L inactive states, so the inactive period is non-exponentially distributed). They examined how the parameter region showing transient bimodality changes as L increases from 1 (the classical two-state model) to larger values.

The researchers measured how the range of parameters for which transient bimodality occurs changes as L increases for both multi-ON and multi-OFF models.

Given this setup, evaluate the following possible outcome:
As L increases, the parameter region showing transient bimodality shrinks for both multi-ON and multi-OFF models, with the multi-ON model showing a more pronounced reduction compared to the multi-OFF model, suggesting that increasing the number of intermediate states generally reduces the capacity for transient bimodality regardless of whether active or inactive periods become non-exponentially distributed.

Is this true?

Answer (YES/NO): NO